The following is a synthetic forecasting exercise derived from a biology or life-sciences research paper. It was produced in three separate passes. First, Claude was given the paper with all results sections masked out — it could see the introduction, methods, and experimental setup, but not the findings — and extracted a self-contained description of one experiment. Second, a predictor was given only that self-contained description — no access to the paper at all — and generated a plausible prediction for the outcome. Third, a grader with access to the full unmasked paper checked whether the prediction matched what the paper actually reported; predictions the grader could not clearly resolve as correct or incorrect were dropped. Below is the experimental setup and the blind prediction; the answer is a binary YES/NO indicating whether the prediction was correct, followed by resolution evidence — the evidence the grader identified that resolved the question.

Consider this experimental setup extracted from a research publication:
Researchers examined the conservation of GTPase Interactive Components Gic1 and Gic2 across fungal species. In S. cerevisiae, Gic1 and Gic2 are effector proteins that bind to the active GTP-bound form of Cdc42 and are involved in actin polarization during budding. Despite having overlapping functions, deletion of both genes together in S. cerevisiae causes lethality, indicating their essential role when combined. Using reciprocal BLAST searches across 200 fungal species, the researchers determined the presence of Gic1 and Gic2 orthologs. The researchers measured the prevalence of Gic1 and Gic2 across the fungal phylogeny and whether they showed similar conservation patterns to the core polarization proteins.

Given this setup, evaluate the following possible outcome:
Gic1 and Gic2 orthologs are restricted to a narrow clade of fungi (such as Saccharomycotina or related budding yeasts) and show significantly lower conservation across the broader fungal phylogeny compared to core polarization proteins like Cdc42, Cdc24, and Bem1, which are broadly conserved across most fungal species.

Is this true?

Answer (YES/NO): YES